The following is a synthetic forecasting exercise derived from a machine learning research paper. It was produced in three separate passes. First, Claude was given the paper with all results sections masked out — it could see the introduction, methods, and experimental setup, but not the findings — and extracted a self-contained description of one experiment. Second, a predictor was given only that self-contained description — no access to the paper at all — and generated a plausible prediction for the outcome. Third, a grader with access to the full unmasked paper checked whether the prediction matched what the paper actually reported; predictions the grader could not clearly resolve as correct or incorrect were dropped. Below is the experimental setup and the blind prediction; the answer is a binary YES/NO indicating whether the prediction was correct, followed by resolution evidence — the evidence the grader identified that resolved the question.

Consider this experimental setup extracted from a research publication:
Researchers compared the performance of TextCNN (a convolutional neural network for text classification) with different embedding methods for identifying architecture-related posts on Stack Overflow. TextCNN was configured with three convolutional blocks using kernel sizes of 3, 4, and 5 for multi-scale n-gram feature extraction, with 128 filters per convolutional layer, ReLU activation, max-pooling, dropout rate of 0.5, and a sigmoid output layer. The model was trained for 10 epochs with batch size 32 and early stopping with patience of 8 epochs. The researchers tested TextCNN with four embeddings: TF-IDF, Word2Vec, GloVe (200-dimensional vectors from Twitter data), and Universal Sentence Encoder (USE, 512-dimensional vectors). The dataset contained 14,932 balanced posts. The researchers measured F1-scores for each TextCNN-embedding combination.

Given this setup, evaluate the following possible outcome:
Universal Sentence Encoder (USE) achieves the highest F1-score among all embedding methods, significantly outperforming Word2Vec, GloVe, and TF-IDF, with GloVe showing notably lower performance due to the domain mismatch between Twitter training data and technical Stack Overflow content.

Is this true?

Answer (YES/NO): NO